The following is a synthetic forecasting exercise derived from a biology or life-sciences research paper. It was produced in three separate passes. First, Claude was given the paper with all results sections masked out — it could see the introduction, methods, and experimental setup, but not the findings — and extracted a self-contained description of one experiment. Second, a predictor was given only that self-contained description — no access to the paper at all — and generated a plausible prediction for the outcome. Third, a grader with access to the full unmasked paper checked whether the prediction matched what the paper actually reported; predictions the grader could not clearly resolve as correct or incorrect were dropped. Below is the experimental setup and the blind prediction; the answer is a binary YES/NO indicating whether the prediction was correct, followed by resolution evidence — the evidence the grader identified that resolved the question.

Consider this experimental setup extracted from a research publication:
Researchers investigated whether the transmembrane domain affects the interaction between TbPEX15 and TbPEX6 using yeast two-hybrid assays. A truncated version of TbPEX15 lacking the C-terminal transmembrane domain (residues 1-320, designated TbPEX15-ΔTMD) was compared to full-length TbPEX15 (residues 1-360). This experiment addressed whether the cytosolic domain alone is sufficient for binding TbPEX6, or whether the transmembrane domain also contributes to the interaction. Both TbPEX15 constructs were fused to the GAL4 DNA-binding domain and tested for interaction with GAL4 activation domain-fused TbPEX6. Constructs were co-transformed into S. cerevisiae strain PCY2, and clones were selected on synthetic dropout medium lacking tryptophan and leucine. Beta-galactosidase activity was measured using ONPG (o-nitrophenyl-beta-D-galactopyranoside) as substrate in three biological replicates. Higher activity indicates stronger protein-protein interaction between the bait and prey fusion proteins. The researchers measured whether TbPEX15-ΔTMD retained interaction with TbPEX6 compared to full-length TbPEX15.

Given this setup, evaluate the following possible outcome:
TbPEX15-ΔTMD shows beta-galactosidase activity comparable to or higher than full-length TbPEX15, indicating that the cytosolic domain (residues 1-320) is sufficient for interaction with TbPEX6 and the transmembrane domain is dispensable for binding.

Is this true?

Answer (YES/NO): YES